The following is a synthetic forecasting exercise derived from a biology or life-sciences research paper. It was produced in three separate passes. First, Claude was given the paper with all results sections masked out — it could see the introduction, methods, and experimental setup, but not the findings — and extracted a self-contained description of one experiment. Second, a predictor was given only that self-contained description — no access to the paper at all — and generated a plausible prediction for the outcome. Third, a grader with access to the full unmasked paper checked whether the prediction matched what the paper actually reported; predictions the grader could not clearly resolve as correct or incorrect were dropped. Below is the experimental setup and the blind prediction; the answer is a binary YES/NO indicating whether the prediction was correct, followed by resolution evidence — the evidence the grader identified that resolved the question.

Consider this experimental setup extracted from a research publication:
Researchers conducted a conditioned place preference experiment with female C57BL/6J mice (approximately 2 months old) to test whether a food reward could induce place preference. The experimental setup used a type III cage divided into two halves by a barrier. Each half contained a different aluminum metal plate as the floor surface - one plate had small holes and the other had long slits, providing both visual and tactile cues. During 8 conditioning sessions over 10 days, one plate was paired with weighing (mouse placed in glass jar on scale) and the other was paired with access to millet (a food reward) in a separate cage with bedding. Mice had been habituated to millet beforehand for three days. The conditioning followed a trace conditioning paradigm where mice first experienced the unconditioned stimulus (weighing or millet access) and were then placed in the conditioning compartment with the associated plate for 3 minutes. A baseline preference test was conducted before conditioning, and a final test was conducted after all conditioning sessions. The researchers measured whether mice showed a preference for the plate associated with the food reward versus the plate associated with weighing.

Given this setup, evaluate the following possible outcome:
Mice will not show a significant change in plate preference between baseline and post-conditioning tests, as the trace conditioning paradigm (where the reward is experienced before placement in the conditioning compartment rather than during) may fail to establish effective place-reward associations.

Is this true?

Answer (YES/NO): YES